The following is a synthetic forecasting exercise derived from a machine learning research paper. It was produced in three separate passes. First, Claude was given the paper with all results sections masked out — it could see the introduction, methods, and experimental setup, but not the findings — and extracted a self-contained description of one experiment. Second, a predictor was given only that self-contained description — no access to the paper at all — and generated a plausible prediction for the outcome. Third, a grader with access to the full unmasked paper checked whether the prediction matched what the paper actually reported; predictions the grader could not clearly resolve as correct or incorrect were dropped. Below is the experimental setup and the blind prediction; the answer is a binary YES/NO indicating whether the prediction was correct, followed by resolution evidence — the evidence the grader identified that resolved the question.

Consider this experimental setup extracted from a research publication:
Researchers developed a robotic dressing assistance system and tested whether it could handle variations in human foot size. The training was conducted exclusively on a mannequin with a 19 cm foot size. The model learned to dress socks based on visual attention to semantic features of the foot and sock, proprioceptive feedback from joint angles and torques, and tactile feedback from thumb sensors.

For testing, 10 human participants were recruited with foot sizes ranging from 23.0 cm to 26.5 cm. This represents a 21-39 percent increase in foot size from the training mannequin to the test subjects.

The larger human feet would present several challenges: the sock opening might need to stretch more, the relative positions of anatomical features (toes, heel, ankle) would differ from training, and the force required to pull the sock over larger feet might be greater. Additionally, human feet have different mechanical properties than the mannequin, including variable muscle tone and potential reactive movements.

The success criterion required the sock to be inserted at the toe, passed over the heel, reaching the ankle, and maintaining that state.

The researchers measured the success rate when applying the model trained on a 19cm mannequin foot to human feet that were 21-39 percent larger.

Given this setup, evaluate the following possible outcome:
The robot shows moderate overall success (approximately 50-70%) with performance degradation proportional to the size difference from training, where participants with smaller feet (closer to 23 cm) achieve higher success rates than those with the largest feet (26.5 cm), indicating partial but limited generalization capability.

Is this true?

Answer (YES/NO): NO